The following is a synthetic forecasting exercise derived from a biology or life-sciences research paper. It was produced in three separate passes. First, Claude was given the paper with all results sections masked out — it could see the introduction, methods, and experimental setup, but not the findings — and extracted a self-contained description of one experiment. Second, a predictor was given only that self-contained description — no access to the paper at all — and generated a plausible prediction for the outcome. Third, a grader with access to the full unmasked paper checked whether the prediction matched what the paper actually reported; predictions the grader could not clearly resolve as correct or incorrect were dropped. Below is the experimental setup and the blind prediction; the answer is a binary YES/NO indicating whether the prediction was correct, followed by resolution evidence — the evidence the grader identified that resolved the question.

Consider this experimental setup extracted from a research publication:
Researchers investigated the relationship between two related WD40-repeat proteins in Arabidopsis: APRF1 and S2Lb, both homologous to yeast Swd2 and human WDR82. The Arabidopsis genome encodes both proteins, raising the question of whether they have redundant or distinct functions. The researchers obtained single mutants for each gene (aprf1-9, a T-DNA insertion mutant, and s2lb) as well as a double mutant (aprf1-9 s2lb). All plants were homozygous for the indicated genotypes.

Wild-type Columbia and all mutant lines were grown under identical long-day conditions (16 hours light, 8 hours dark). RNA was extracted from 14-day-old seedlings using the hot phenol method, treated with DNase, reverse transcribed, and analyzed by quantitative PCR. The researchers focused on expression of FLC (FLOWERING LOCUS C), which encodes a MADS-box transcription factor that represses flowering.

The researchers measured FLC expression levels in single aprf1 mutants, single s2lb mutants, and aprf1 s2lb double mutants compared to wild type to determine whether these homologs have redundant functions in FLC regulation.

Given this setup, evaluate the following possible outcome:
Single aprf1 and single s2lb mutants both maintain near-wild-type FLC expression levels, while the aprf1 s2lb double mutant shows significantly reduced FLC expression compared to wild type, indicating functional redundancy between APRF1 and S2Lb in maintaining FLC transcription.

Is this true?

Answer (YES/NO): NO